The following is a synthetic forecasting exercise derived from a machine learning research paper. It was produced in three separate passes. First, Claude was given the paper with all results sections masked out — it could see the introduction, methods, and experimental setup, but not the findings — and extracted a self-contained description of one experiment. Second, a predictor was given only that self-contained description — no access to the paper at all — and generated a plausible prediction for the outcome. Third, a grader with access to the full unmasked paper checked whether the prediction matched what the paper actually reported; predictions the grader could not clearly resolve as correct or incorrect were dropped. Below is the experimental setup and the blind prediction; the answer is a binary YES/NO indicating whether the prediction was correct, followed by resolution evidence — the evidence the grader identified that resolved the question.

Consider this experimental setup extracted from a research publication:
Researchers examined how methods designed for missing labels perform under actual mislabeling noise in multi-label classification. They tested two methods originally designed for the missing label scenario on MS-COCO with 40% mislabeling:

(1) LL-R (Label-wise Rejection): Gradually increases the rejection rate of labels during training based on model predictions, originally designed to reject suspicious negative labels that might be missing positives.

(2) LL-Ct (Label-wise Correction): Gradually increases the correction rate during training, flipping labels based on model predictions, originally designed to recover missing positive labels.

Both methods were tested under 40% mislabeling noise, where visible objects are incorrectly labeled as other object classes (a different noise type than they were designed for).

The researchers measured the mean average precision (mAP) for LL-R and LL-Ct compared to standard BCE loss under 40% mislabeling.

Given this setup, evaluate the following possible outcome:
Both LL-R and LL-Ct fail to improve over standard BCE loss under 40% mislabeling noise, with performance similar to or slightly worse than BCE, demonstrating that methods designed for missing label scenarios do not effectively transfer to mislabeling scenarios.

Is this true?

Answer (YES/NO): NO